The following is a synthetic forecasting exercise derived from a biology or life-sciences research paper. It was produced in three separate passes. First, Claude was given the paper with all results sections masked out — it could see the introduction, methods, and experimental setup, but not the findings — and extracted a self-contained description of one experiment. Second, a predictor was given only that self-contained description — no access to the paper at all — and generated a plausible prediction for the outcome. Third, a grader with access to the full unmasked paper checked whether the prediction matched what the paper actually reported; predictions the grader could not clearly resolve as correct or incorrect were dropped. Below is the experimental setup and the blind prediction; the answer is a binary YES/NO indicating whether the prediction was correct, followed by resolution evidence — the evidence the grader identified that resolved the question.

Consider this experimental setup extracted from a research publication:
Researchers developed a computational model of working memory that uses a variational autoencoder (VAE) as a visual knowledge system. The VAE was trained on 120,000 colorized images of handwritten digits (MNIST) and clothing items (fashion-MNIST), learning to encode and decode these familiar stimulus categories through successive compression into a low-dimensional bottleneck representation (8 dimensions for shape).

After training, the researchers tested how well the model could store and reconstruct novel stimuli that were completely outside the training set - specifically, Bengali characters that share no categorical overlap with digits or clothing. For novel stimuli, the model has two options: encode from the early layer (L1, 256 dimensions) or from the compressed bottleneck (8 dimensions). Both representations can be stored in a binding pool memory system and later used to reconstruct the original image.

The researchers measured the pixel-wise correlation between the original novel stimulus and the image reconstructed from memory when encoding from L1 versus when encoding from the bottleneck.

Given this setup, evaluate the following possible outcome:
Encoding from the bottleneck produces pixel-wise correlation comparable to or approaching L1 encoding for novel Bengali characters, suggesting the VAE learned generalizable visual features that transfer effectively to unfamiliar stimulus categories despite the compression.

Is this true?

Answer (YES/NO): NO